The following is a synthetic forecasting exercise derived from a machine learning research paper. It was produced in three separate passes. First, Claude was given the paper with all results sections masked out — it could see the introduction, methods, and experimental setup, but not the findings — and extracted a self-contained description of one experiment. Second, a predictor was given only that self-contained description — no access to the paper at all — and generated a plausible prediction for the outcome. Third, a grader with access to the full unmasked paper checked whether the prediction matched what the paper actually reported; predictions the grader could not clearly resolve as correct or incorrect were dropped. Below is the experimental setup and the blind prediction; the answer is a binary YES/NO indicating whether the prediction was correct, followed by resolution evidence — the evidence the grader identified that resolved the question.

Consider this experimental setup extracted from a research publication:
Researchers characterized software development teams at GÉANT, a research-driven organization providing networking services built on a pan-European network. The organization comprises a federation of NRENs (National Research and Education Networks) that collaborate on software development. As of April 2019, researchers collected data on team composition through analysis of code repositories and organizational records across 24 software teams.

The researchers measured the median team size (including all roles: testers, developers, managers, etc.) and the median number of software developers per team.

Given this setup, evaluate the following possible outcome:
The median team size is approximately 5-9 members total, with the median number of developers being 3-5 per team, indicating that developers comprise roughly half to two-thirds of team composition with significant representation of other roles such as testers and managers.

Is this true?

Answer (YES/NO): NO